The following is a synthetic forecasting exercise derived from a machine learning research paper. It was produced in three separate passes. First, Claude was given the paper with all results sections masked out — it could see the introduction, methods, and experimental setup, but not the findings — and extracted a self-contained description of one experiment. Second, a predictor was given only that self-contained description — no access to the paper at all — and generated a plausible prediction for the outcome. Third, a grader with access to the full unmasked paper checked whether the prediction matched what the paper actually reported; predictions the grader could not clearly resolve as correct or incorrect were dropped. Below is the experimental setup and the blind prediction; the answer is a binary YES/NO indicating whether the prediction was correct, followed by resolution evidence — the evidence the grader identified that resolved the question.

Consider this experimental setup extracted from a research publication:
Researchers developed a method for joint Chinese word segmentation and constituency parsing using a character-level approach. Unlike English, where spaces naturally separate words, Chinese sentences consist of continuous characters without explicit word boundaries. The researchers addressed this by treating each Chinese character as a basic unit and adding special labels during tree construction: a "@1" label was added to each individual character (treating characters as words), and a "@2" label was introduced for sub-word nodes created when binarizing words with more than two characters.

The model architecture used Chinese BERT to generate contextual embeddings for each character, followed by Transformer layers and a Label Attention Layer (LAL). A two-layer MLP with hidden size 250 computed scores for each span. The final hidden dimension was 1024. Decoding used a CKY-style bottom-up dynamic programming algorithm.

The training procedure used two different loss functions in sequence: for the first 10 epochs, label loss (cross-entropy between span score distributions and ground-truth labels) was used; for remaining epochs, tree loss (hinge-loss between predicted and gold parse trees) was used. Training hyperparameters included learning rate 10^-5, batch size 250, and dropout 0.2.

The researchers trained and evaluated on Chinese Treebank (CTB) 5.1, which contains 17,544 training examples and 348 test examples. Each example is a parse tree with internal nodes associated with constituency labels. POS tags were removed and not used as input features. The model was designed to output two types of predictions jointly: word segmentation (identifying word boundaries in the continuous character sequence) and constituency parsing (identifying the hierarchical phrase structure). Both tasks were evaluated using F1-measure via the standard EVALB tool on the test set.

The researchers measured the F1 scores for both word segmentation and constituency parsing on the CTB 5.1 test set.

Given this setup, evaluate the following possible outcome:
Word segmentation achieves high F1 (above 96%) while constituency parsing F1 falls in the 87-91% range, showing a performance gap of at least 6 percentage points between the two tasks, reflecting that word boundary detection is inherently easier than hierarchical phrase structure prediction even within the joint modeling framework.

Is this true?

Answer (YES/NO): NO